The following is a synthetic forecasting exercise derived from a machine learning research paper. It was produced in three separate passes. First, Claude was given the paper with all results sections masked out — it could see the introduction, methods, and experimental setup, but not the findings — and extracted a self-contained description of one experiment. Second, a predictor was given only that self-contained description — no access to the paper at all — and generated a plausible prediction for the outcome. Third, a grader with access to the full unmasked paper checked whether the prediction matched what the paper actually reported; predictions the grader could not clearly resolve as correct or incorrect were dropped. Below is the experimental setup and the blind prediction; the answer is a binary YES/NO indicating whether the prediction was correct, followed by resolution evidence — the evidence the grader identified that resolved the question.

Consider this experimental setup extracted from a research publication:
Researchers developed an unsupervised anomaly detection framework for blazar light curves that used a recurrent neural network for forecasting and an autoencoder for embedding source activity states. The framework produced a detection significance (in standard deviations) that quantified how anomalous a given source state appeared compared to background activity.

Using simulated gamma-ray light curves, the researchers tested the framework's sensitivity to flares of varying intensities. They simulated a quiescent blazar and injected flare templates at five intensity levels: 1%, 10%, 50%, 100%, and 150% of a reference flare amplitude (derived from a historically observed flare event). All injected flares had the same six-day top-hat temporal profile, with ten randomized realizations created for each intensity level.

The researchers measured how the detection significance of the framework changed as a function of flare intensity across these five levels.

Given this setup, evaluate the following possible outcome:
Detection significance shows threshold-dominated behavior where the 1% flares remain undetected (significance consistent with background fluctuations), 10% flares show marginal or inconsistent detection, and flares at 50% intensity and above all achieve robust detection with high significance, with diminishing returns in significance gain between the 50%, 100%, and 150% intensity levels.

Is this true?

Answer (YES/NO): NO